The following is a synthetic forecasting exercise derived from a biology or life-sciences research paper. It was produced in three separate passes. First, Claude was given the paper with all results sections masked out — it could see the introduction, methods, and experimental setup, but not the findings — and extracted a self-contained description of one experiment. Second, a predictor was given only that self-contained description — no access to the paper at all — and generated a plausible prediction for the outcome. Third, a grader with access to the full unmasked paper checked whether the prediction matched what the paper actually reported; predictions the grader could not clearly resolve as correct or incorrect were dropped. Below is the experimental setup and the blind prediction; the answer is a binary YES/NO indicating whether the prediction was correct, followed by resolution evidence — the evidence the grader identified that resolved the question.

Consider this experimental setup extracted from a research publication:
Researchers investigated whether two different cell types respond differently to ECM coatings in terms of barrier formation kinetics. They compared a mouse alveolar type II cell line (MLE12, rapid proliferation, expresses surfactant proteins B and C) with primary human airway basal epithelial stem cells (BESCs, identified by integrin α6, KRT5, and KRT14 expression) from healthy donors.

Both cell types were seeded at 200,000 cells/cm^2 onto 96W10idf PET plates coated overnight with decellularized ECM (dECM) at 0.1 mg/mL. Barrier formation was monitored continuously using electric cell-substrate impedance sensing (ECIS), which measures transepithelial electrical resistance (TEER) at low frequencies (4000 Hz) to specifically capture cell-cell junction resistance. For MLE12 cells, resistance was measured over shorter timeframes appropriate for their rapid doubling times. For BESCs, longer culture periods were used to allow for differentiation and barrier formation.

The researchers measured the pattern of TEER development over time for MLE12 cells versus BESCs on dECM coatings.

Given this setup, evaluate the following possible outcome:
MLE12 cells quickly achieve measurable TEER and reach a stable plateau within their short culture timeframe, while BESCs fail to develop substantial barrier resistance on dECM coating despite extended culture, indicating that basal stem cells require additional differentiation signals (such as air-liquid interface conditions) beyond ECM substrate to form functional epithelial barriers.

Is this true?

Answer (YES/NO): NO